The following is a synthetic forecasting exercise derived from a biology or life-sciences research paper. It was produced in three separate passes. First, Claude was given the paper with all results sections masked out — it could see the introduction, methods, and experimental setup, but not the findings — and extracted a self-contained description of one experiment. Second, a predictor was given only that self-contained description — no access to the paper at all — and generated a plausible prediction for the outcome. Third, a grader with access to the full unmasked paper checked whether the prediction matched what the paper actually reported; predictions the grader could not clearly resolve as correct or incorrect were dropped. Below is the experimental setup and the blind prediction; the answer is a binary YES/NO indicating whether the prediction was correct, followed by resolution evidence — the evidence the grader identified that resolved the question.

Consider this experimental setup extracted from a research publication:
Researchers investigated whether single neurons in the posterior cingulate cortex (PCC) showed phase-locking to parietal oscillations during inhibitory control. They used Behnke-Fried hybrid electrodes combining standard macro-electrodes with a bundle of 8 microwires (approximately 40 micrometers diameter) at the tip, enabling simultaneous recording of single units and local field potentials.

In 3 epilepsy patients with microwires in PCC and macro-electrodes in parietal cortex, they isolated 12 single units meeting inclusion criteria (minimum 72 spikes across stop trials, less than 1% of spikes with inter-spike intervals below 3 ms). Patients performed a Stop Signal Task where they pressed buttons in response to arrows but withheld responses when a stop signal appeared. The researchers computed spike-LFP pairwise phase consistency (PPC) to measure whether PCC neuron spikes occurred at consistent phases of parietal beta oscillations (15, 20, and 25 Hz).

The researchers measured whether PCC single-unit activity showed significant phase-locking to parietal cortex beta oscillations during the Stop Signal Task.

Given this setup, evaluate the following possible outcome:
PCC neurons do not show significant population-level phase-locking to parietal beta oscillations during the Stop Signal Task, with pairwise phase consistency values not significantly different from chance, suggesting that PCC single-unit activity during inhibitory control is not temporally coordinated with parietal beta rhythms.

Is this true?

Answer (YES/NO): NO